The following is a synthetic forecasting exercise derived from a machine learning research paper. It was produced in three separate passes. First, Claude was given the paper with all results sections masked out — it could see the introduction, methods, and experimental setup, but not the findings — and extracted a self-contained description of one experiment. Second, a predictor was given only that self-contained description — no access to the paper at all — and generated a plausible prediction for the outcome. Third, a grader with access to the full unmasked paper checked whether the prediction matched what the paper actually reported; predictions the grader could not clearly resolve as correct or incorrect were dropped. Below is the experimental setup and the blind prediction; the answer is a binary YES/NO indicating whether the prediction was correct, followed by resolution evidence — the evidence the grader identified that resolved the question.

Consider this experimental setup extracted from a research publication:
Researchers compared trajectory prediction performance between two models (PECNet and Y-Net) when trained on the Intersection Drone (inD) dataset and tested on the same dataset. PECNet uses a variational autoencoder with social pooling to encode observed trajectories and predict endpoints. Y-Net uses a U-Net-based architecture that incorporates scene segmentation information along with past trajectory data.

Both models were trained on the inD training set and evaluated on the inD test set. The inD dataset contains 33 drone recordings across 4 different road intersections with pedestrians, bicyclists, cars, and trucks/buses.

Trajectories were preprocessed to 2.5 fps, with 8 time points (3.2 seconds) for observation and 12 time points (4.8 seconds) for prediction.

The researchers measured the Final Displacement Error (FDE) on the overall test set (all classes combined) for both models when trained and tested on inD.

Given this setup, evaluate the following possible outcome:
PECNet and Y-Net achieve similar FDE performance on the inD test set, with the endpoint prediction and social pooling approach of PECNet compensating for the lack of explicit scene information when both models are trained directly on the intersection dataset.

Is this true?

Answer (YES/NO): NO